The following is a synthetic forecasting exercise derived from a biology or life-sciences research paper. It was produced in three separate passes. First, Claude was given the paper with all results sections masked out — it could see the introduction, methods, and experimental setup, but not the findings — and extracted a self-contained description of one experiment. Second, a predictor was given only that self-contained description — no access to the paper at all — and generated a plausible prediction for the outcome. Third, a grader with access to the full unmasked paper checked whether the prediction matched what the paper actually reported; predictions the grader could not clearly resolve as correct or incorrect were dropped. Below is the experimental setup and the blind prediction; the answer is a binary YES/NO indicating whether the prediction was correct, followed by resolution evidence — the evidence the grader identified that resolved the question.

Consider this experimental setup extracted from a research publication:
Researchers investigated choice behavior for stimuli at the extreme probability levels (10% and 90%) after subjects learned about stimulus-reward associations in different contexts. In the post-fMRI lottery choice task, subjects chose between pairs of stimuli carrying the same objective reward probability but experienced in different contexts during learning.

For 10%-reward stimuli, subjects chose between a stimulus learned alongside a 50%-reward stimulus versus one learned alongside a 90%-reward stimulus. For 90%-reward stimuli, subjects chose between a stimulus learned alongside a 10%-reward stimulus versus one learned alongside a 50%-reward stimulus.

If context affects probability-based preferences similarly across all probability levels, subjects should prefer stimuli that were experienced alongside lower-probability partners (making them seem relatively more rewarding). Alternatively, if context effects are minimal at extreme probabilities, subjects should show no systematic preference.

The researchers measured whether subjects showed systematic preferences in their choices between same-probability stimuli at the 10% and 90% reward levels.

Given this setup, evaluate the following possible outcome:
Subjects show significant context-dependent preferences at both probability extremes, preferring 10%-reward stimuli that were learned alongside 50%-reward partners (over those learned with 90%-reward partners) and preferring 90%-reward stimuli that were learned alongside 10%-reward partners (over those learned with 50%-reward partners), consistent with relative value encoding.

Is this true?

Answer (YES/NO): NO